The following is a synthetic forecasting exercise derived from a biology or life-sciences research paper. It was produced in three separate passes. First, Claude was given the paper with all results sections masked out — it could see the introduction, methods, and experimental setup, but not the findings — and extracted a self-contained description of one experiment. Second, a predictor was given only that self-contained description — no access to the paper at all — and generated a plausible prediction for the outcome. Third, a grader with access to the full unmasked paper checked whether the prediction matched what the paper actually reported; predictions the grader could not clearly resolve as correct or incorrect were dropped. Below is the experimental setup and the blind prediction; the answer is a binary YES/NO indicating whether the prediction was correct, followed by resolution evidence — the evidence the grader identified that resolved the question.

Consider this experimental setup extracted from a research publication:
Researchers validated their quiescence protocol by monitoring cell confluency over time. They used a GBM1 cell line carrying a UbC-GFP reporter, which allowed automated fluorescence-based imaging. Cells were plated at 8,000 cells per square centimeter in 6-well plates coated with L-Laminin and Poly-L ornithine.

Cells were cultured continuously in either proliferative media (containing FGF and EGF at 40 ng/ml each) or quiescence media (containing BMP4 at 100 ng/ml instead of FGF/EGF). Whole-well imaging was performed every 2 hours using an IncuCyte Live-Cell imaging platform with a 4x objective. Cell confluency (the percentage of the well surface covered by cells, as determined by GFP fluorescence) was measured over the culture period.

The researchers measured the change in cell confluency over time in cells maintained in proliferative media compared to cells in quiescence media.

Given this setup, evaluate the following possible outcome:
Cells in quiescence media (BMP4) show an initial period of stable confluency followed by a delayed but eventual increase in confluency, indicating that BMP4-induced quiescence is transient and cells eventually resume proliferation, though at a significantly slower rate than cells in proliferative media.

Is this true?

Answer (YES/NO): NO